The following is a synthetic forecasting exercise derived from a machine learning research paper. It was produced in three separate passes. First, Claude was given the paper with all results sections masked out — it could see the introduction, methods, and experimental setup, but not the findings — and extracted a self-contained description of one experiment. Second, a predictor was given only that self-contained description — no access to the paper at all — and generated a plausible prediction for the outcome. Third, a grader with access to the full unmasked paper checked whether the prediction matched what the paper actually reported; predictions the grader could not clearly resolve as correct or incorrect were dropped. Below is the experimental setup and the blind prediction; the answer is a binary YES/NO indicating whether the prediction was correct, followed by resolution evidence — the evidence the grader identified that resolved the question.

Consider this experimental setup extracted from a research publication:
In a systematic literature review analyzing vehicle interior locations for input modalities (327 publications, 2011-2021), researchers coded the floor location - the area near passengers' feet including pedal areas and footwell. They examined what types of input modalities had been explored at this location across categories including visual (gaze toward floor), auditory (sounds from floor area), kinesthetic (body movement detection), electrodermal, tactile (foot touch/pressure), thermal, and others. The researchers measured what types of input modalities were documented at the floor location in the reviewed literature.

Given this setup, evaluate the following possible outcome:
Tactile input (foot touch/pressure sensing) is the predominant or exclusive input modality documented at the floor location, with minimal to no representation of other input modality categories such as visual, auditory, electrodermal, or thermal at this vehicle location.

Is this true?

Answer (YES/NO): NO